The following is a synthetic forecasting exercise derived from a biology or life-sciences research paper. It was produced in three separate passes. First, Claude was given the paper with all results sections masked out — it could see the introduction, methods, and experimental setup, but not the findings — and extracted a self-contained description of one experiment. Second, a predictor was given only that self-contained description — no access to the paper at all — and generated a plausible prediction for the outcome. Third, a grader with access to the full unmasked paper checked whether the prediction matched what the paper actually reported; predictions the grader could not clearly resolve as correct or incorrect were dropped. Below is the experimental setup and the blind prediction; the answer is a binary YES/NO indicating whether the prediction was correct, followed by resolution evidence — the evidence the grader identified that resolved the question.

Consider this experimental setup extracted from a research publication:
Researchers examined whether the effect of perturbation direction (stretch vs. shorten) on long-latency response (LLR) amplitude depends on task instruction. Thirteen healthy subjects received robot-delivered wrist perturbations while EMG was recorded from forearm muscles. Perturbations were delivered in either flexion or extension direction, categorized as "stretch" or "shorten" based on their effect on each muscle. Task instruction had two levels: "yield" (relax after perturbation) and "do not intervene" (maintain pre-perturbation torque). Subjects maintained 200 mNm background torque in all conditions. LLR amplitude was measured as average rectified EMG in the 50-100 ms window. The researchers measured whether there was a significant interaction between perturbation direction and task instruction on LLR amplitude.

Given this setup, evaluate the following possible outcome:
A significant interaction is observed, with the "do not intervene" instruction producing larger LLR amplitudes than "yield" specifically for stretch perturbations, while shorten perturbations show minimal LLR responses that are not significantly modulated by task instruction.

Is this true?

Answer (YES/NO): YES